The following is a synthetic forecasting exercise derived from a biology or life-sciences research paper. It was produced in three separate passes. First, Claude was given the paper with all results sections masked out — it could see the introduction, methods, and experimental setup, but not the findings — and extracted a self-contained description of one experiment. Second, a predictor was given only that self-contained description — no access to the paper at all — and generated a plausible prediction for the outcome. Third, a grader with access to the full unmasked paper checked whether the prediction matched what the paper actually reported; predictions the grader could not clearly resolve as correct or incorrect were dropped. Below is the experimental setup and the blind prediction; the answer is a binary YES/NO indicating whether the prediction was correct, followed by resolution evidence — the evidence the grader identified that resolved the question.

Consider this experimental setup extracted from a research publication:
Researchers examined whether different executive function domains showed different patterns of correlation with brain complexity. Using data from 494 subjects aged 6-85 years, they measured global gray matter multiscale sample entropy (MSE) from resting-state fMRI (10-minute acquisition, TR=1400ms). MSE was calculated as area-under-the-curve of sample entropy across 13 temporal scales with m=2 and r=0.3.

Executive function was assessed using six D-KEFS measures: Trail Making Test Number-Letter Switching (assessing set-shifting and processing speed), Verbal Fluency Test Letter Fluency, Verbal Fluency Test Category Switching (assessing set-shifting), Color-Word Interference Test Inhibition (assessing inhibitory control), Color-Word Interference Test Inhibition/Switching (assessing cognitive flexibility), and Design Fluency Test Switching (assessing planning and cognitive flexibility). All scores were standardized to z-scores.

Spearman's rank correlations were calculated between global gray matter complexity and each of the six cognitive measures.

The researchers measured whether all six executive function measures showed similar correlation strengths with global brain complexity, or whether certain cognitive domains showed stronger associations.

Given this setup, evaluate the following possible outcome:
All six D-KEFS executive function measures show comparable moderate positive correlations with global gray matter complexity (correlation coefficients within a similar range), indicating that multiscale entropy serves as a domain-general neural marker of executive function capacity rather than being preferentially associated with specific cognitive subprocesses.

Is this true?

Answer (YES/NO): NO